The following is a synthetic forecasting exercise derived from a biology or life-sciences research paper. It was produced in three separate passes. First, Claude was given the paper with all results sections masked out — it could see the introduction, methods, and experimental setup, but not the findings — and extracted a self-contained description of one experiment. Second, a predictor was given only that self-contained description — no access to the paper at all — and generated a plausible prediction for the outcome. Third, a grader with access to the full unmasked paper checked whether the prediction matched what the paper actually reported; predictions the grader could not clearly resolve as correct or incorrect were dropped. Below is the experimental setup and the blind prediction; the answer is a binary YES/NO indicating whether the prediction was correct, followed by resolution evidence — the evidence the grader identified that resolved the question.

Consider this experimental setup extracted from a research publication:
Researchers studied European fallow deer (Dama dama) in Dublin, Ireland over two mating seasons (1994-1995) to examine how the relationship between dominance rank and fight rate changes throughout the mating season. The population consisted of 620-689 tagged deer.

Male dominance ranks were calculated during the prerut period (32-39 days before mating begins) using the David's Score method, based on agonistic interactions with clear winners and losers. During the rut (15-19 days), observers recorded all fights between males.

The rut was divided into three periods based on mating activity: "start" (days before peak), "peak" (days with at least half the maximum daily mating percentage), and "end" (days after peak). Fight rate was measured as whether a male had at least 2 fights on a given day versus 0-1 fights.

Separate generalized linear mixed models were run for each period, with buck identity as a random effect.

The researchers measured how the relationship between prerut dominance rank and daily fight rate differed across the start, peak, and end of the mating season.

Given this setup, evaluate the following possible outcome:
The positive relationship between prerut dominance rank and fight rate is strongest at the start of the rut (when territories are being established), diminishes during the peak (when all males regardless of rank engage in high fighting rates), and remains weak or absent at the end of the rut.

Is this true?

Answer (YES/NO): NO